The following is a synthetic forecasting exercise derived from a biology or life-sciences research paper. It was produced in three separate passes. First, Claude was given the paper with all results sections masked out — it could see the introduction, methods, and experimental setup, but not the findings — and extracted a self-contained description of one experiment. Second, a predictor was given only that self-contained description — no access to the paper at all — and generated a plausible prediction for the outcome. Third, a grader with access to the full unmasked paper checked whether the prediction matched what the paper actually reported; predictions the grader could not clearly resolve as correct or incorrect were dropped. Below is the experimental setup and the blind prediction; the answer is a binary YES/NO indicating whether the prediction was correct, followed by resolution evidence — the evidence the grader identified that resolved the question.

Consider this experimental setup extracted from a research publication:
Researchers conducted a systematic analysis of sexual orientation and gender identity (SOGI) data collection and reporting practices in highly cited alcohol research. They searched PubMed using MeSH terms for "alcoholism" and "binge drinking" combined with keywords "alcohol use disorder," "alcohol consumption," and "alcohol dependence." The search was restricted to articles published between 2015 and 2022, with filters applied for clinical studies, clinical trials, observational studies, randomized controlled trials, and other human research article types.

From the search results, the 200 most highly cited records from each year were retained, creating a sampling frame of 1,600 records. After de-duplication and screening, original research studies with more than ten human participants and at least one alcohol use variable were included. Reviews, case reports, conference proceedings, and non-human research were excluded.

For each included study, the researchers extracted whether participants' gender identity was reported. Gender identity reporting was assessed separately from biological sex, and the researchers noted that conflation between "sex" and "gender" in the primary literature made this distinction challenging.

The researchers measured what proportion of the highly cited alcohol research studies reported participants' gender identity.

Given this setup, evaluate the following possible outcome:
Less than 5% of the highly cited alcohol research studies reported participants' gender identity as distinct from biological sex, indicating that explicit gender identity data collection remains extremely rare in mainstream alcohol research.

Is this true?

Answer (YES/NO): NO